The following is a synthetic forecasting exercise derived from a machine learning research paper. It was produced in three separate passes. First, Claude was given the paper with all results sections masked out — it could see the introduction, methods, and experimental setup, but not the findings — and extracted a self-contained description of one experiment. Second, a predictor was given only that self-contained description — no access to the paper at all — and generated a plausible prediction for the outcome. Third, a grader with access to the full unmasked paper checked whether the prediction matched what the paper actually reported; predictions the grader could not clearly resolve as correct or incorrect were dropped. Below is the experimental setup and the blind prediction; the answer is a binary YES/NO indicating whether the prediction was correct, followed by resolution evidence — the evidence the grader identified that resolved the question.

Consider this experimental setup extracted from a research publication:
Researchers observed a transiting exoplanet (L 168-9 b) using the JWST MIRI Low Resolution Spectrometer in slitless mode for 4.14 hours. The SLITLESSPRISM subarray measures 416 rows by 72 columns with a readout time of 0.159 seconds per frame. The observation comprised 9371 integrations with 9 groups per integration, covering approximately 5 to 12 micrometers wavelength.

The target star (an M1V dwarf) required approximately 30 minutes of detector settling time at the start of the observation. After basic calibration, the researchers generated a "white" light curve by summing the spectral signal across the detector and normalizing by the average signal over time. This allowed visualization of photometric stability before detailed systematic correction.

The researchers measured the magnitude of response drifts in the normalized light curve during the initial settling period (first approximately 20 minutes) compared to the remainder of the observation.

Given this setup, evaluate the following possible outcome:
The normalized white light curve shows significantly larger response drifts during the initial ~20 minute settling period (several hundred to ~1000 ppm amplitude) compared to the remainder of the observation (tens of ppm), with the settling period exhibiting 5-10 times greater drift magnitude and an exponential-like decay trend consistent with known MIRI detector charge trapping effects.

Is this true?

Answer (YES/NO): NO